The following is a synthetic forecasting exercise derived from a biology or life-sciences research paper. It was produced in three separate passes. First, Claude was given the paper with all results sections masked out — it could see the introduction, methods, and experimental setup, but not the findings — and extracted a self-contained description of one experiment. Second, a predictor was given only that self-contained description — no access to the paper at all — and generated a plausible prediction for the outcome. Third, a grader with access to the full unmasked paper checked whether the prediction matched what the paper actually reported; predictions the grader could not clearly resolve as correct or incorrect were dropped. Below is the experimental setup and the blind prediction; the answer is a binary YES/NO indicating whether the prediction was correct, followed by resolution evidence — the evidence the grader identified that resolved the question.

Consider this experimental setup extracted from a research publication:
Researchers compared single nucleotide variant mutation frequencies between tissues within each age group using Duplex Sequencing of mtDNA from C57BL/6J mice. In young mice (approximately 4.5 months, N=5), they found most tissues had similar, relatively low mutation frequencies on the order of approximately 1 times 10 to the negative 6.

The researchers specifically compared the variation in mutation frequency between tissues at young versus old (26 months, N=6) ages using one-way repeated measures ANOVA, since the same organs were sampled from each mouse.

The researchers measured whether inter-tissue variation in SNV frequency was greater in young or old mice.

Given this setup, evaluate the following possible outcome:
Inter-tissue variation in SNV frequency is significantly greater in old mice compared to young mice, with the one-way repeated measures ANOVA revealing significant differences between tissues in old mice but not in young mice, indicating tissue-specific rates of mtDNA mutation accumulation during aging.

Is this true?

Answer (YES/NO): NO